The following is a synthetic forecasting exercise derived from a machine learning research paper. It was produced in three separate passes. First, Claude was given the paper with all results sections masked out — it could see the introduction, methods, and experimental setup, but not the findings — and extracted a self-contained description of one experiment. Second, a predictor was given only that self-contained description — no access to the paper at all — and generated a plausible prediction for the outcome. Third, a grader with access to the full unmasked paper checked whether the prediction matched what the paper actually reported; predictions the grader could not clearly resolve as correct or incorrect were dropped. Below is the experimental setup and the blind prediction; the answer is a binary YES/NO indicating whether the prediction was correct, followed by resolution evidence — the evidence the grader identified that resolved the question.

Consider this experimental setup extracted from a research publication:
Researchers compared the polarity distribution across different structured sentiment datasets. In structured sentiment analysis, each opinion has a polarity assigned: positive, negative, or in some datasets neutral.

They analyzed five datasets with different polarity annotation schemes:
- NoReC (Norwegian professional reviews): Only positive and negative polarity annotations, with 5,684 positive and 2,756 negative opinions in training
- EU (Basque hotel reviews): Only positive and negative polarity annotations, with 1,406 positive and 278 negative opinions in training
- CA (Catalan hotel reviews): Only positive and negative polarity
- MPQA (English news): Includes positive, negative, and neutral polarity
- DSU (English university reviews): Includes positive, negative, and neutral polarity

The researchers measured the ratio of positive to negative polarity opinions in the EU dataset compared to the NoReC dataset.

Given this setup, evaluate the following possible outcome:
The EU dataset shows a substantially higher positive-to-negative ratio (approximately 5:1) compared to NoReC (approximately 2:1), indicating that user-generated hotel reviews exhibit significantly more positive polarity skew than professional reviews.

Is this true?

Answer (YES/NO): YES